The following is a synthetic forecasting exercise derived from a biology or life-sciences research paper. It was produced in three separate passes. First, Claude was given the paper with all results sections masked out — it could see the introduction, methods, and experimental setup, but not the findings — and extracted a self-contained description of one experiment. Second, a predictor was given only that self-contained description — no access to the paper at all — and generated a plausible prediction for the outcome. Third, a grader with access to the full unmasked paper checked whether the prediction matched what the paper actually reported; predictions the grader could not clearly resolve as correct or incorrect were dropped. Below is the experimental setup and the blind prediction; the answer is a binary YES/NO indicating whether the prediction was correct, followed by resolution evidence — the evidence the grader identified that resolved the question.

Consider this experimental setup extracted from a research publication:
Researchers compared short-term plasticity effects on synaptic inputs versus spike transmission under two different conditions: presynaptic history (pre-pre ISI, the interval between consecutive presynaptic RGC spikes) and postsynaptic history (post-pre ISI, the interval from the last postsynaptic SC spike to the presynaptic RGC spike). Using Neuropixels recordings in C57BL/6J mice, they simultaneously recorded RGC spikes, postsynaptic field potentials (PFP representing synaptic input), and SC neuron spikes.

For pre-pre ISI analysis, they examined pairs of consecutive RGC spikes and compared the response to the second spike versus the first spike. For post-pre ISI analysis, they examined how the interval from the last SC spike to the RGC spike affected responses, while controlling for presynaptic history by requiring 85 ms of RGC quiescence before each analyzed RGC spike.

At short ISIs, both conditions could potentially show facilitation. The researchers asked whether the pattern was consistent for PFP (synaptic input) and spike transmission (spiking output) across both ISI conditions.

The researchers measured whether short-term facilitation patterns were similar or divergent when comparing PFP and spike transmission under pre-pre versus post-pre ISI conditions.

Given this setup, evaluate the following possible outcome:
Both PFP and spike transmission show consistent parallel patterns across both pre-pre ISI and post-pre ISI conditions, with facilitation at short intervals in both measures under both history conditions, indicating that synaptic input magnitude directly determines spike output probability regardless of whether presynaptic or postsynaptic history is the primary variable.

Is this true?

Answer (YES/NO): NO